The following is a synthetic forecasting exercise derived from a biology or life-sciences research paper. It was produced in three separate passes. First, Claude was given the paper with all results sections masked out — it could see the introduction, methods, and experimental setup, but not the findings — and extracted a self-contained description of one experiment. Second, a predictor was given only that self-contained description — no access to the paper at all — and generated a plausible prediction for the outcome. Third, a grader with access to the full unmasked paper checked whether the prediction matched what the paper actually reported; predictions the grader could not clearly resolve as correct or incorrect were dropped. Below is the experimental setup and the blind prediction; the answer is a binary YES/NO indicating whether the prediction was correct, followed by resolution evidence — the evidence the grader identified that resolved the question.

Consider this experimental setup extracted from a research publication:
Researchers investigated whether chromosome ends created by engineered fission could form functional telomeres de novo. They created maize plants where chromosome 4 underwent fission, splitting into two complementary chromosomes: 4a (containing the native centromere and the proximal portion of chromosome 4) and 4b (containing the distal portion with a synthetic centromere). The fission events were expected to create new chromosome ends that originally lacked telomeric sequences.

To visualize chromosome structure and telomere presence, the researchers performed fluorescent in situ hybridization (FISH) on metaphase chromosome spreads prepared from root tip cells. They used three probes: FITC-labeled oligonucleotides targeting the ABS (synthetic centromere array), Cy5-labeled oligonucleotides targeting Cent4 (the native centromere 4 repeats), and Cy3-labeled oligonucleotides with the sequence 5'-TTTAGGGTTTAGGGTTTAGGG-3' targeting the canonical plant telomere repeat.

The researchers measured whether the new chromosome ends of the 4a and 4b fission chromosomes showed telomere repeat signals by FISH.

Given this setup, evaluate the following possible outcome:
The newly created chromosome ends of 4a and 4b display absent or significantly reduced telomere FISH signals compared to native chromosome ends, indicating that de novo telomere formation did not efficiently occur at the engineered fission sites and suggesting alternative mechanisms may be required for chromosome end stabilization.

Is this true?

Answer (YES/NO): NO